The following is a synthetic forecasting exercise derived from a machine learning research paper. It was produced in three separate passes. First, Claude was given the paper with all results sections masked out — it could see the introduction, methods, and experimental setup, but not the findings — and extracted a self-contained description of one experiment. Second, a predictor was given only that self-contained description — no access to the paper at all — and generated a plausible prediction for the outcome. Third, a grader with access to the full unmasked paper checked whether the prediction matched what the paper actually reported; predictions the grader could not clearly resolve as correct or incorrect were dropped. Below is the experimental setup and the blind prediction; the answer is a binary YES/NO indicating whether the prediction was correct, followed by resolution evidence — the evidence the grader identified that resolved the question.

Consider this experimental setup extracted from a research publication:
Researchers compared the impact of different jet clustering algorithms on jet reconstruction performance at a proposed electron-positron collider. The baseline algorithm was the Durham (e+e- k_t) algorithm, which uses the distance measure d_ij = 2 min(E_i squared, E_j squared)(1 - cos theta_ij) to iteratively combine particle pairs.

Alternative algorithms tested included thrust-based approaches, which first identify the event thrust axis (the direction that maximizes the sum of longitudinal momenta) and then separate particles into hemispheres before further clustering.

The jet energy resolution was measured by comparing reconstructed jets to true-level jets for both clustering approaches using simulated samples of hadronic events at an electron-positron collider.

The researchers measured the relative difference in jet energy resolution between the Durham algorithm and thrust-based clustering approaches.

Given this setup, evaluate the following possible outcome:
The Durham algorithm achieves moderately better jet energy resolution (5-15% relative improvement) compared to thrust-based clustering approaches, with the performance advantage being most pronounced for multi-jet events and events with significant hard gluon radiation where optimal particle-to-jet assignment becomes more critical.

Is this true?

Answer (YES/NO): NO